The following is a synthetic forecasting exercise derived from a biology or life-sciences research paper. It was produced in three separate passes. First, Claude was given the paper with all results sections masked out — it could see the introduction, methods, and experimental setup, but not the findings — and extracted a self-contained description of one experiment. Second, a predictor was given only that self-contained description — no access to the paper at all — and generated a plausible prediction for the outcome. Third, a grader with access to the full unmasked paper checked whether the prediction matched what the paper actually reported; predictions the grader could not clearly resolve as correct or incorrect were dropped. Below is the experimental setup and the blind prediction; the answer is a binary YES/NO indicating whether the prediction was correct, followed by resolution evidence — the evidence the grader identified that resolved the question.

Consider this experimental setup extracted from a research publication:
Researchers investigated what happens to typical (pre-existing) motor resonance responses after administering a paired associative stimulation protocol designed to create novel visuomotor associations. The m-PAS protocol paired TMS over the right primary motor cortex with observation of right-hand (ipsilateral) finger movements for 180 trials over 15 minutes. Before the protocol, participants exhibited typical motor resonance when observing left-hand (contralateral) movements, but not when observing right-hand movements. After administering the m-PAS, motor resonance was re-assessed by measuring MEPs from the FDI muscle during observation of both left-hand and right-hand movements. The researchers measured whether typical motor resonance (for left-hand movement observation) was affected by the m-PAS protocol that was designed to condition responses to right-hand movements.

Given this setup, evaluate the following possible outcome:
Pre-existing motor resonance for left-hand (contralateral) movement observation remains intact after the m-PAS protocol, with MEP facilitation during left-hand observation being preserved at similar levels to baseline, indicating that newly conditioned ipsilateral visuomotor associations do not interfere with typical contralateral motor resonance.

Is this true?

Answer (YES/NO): NO